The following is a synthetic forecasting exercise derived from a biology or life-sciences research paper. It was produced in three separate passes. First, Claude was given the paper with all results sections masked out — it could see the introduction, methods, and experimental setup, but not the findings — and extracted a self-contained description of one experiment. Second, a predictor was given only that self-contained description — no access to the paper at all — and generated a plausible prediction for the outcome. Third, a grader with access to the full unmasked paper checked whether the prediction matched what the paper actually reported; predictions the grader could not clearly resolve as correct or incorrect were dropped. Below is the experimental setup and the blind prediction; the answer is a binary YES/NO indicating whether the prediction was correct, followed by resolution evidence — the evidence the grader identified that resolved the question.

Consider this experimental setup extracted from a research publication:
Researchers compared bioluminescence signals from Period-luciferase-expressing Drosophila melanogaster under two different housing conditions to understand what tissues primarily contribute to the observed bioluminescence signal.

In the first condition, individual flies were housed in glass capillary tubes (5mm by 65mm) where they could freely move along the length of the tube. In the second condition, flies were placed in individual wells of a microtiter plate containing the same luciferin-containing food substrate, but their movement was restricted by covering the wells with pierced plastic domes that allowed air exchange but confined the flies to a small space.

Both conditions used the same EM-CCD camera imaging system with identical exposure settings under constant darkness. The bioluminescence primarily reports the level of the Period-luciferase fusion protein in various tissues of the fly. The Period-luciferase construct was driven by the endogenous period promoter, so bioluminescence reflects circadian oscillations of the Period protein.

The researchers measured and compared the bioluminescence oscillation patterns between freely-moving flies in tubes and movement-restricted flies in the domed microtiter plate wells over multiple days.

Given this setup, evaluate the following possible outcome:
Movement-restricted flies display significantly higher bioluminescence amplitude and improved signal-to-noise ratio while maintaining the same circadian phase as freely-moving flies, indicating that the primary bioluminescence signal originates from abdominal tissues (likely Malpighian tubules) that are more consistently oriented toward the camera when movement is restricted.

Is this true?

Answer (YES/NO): NO